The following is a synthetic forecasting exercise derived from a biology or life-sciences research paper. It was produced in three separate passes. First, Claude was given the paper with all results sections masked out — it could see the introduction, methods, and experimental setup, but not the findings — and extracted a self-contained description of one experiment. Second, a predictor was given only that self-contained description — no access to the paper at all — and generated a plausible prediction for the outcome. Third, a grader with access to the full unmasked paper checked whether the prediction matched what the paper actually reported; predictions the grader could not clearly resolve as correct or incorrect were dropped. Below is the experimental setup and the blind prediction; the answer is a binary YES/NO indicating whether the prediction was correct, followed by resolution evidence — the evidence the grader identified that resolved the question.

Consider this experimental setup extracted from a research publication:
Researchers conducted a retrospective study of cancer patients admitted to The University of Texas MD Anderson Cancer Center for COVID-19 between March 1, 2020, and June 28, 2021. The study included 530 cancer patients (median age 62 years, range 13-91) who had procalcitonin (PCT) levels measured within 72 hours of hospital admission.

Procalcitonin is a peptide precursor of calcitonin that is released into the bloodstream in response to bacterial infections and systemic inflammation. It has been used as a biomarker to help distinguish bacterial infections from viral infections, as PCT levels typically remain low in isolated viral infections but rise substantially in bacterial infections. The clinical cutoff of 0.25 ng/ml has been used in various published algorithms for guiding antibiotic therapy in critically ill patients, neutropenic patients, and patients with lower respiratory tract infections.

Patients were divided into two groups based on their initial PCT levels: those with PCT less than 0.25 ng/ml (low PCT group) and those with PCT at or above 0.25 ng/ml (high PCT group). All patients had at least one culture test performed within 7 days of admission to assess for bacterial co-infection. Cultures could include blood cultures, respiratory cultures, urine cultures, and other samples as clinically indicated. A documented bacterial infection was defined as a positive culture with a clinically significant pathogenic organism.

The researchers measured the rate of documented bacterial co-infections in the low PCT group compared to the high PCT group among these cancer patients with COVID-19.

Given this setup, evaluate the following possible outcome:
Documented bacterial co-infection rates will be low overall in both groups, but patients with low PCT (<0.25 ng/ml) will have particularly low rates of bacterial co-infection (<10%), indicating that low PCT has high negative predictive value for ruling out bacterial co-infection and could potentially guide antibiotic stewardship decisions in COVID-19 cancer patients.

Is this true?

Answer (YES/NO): YES